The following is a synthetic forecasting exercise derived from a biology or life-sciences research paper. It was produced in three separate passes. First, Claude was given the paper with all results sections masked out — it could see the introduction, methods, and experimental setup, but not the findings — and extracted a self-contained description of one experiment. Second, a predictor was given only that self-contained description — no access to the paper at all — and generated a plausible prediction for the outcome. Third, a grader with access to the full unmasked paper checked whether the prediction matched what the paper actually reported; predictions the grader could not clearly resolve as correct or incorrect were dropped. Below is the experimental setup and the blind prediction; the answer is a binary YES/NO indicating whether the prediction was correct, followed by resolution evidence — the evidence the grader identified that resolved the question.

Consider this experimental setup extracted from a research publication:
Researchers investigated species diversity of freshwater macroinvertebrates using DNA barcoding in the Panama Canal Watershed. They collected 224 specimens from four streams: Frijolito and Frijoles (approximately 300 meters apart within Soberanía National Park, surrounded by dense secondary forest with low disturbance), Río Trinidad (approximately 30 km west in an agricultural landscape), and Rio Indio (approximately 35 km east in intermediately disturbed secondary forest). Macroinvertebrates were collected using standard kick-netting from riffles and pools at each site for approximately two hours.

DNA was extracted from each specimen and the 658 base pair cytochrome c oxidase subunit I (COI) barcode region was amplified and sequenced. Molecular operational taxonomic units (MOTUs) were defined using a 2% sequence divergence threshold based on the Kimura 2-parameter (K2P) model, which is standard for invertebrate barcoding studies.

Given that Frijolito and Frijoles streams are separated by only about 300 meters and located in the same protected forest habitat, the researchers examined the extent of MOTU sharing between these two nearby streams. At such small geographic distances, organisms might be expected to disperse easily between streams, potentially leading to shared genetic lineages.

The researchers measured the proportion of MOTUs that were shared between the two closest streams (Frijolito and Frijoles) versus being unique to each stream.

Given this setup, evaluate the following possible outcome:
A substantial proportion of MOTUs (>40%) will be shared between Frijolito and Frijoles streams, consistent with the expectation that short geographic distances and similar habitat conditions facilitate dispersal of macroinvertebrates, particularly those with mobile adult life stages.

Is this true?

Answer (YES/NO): NO